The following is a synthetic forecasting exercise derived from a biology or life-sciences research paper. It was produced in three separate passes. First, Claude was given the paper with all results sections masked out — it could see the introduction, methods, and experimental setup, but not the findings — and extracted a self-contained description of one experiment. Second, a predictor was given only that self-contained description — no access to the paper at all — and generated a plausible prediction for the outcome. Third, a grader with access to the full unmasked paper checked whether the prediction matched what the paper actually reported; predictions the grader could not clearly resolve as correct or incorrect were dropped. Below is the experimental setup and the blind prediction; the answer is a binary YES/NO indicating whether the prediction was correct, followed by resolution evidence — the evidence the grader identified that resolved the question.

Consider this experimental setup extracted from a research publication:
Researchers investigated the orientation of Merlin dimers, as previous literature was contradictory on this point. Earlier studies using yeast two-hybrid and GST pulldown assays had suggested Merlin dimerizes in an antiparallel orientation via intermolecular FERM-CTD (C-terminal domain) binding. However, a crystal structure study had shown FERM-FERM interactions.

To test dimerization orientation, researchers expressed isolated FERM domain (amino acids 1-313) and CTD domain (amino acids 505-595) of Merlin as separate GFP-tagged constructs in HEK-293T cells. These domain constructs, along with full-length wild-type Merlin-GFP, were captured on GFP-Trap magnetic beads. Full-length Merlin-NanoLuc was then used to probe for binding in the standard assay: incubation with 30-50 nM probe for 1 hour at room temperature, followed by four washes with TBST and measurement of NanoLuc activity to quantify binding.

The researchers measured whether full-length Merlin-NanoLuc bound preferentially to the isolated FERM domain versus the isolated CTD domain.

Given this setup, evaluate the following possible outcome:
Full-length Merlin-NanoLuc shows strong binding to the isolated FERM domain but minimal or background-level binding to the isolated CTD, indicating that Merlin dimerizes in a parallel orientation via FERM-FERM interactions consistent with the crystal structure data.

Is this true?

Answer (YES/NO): NO